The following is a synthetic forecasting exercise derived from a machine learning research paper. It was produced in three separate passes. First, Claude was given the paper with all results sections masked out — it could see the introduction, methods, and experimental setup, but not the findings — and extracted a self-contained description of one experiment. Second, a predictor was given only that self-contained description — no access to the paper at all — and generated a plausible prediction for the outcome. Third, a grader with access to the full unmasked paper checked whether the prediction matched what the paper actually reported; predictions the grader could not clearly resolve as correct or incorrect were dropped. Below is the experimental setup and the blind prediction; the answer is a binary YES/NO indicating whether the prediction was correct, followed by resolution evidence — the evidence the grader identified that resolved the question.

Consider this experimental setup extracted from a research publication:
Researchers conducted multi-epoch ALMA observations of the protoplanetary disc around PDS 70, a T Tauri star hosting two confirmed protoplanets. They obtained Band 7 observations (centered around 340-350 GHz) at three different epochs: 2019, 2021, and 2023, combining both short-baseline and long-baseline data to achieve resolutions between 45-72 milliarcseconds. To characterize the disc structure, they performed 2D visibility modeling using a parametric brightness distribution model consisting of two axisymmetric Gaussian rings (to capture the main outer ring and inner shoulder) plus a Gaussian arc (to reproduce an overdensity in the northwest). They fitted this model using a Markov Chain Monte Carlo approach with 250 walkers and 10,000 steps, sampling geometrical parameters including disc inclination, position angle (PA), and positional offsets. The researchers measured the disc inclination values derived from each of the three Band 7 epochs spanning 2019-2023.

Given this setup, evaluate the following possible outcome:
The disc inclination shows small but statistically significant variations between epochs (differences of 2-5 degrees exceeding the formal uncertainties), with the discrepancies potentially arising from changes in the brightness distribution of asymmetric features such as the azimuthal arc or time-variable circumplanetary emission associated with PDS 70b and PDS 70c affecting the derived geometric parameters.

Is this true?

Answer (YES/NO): NO